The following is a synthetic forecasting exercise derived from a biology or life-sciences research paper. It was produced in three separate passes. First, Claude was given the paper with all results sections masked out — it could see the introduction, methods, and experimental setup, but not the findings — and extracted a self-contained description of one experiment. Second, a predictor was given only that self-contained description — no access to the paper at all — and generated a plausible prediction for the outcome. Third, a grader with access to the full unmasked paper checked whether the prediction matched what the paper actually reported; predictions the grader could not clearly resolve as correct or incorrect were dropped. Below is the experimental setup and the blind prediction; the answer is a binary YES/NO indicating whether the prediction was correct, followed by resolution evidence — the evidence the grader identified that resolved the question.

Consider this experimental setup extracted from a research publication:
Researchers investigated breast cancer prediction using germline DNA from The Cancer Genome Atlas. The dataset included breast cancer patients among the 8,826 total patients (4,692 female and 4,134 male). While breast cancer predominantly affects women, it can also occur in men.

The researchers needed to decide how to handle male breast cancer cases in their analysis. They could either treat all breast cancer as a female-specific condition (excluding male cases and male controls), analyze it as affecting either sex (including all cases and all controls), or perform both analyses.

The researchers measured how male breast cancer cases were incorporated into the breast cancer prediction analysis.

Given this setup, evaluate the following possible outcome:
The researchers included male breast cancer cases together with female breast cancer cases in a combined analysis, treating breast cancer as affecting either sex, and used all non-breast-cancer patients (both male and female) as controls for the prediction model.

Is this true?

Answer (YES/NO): YES